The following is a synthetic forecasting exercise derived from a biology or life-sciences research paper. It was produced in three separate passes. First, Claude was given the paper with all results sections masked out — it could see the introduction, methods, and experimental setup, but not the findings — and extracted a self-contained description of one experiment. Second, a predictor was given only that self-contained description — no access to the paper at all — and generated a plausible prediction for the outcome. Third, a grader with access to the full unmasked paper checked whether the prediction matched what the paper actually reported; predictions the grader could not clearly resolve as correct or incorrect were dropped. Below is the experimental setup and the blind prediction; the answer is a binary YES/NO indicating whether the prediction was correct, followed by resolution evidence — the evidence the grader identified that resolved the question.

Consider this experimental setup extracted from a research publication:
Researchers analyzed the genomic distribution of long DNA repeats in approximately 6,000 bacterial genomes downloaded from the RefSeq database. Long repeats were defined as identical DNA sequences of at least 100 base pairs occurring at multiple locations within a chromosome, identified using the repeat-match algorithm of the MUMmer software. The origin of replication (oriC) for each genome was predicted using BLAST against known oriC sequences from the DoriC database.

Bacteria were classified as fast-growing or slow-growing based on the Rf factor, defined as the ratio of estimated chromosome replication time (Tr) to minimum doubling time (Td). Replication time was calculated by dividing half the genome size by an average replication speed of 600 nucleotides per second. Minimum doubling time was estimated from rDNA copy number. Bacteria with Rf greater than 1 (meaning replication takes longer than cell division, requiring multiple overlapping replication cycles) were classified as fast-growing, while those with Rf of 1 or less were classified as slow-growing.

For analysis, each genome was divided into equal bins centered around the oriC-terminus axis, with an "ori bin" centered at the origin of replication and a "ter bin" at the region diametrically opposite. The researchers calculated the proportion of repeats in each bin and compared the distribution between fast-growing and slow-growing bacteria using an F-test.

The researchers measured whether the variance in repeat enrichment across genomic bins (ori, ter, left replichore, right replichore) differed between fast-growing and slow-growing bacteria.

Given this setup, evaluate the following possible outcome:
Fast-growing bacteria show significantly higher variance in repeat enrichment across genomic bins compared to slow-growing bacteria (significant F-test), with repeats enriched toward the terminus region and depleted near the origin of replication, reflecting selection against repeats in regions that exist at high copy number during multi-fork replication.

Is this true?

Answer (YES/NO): NO